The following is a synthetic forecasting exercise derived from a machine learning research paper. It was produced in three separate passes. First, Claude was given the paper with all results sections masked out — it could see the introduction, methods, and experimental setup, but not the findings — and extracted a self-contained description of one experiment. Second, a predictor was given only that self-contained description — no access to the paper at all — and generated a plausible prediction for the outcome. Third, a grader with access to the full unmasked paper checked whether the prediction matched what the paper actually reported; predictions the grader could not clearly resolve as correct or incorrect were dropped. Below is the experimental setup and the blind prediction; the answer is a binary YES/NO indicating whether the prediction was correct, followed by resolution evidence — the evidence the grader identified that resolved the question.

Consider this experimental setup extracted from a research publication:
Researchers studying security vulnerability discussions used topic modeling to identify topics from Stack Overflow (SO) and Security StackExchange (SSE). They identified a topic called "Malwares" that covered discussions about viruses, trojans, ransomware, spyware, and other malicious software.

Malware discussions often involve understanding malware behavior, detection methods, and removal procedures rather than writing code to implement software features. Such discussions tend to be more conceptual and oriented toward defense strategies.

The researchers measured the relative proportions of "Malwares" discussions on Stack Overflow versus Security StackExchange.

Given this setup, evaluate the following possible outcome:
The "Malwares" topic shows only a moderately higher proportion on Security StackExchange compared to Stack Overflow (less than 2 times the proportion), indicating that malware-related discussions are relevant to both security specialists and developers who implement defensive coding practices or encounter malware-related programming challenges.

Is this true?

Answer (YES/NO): NO